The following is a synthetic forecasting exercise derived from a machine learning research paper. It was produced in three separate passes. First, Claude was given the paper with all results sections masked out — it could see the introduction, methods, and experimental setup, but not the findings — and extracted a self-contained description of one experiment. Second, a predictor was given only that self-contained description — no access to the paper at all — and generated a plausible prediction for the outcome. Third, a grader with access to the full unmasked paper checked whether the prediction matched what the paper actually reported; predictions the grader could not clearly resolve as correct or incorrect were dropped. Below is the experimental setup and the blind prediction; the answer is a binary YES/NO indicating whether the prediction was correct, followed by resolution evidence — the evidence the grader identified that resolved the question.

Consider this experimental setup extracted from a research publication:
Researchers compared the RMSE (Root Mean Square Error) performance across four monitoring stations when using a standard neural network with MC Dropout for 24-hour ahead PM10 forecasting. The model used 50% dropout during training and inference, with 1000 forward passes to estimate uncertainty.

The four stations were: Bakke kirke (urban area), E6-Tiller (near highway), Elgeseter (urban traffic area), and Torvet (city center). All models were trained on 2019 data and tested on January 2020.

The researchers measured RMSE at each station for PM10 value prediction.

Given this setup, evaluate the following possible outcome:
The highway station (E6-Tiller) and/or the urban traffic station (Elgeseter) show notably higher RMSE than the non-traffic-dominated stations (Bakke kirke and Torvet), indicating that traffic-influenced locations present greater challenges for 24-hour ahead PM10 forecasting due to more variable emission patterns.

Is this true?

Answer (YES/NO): NO